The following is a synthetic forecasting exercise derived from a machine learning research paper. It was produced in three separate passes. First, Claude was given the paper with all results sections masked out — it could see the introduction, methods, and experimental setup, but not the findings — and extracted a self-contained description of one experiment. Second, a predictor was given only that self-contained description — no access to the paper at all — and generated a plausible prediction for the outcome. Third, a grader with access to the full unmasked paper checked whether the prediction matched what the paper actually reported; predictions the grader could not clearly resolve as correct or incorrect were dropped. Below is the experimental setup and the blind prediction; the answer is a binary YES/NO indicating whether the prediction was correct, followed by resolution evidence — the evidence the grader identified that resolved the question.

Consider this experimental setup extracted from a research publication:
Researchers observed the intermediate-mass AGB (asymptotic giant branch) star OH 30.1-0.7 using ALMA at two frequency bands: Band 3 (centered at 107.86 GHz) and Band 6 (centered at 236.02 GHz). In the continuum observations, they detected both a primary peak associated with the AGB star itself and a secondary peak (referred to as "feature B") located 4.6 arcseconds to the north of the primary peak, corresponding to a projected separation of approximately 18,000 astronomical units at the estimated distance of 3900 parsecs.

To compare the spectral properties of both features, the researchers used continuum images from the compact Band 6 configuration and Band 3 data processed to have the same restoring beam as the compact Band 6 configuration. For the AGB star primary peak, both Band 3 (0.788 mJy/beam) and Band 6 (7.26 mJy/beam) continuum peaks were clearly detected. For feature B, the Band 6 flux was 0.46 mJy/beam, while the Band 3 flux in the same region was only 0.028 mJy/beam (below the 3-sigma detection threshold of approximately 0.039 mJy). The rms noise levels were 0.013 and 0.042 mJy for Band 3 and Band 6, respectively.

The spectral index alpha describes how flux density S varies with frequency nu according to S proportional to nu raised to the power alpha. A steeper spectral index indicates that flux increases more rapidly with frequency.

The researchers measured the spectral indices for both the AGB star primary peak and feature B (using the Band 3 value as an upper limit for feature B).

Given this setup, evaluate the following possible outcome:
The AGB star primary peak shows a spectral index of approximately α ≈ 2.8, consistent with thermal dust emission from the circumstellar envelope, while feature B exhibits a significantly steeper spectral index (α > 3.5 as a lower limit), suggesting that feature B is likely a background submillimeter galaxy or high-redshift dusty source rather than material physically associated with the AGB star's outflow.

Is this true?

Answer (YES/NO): NO